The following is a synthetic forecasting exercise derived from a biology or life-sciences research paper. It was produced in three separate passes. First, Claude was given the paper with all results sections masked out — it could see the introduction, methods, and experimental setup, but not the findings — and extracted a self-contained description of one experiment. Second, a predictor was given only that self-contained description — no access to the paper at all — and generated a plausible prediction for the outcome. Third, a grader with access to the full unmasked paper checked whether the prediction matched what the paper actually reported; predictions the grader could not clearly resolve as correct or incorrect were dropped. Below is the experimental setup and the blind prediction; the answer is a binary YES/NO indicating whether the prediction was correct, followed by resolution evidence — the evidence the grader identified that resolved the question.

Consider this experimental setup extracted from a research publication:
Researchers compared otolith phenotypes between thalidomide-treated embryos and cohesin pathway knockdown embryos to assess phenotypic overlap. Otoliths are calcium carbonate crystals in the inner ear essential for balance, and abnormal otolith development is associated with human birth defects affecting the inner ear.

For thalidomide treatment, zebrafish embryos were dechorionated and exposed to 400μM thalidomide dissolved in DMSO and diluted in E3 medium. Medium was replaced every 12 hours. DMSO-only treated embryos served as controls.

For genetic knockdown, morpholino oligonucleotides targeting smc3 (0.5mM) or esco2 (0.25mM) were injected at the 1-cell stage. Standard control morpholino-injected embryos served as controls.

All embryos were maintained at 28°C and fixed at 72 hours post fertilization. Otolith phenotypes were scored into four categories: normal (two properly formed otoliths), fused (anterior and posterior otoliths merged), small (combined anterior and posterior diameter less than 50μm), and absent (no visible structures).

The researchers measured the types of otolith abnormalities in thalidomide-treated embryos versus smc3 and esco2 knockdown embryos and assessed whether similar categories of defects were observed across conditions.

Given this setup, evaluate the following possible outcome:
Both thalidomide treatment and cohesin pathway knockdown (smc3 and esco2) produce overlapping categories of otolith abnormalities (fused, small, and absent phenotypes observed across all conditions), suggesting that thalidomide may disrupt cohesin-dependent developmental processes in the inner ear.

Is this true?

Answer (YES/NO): NO